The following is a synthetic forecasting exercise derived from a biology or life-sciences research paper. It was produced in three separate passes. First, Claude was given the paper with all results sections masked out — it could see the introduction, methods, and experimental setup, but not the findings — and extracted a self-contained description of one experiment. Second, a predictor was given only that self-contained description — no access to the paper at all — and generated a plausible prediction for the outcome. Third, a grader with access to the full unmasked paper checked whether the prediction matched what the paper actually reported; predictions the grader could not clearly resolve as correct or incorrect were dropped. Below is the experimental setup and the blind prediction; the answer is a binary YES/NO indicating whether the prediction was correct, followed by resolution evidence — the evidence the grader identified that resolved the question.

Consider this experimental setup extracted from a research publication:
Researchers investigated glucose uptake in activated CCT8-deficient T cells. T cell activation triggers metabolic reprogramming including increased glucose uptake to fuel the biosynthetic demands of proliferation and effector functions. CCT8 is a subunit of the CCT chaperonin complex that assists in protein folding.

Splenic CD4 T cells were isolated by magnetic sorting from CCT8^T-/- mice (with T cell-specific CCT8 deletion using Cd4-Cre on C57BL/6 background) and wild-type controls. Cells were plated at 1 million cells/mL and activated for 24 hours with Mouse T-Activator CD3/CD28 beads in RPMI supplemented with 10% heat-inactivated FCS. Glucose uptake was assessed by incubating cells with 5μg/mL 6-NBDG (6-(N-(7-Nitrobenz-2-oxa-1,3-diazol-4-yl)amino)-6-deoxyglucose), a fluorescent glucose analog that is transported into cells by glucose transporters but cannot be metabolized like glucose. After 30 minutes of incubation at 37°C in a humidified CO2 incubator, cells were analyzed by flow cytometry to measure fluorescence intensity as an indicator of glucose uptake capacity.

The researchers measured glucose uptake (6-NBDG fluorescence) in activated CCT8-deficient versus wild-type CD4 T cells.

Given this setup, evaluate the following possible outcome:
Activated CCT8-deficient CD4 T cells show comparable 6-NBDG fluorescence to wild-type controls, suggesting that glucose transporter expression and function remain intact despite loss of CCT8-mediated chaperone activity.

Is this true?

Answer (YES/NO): NO